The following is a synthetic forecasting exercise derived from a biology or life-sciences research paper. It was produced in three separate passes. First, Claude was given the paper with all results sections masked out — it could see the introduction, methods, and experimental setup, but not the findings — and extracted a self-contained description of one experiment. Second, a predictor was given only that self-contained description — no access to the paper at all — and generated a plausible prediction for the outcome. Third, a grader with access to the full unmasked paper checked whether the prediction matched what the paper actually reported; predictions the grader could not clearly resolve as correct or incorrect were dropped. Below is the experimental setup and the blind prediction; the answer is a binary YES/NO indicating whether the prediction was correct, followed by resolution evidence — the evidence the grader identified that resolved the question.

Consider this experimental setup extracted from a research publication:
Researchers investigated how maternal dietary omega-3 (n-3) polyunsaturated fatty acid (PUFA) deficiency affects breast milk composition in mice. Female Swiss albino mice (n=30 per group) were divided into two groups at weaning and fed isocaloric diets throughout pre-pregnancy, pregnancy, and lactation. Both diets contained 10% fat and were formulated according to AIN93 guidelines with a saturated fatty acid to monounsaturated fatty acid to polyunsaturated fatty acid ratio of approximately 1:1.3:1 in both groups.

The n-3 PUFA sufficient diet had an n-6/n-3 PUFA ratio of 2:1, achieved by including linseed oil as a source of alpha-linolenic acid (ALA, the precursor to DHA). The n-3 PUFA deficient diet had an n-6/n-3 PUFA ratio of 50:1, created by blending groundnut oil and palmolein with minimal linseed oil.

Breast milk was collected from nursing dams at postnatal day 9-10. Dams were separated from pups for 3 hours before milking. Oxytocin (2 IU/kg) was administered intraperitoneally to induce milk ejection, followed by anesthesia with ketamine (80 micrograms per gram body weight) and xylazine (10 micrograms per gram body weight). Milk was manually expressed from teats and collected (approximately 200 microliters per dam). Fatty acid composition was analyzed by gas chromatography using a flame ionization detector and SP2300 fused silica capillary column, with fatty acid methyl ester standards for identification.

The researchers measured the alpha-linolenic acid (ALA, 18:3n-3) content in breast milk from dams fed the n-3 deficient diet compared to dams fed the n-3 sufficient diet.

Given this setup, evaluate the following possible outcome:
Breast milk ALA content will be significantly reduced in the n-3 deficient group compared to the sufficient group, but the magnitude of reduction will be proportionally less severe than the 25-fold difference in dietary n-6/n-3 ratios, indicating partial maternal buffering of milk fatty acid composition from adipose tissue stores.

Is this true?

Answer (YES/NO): YES